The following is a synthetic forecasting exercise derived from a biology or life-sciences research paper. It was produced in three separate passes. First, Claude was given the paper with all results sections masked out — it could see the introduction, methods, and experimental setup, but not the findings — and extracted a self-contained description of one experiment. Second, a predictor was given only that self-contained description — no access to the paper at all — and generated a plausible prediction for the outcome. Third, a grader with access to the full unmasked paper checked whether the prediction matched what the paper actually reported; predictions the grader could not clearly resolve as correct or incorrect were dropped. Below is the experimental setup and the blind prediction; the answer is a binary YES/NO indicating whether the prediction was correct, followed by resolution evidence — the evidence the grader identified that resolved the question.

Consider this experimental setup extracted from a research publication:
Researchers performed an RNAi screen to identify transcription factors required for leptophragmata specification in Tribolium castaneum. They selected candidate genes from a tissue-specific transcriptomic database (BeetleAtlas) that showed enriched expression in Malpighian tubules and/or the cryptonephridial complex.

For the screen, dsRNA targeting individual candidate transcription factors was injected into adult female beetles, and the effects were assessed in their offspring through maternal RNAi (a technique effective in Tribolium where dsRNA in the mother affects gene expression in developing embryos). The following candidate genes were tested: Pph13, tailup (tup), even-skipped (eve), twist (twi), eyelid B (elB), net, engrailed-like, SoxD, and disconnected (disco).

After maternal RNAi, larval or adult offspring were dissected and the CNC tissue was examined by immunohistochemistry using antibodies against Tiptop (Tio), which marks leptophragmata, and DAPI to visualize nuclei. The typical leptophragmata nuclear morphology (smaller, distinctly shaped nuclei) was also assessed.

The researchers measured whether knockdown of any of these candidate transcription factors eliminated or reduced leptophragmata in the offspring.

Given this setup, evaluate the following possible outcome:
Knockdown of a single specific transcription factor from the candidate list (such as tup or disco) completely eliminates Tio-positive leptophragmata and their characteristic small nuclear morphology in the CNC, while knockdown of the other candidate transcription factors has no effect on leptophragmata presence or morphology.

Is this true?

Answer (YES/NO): NO